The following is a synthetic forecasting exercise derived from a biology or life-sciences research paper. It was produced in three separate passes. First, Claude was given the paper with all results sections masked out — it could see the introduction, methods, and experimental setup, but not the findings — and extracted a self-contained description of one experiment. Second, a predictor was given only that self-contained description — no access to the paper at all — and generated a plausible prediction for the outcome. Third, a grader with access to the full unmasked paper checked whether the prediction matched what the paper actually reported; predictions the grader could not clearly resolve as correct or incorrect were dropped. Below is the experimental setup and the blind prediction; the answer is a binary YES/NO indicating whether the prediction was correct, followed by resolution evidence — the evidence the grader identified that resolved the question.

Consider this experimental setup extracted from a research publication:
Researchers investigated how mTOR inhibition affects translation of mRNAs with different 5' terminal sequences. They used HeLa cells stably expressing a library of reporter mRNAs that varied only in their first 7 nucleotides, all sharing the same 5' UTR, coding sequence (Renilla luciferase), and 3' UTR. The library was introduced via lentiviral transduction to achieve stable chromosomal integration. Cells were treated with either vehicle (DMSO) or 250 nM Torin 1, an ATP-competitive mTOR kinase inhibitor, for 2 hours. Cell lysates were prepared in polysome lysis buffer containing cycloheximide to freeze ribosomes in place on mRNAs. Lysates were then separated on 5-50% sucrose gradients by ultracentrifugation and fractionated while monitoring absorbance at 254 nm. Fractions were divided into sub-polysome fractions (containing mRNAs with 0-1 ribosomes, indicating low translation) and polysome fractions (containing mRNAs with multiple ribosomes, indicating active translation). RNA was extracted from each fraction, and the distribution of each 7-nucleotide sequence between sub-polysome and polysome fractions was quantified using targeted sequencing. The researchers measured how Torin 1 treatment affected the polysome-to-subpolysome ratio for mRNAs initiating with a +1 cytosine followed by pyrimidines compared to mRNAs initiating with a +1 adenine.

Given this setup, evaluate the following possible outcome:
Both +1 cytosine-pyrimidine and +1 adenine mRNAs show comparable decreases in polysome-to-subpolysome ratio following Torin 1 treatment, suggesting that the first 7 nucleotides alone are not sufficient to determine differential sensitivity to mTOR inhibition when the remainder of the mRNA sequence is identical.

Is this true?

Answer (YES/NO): NO